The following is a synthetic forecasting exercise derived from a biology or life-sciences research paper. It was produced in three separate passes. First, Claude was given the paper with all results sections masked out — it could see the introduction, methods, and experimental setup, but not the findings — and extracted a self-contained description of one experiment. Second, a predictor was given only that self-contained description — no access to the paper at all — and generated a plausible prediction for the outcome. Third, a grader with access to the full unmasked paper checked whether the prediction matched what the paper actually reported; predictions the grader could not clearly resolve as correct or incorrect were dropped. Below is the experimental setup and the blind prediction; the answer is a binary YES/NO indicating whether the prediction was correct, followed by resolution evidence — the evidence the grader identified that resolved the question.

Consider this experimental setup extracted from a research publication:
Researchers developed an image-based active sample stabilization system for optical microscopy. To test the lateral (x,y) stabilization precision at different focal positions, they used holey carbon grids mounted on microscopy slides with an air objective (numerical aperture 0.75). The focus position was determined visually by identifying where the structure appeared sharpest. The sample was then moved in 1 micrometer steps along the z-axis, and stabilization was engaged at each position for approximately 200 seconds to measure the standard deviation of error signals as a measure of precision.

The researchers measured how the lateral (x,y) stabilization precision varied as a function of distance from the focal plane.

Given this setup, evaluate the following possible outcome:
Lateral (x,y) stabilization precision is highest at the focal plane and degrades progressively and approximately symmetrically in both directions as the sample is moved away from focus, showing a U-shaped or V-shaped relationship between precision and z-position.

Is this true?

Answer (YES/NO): NO